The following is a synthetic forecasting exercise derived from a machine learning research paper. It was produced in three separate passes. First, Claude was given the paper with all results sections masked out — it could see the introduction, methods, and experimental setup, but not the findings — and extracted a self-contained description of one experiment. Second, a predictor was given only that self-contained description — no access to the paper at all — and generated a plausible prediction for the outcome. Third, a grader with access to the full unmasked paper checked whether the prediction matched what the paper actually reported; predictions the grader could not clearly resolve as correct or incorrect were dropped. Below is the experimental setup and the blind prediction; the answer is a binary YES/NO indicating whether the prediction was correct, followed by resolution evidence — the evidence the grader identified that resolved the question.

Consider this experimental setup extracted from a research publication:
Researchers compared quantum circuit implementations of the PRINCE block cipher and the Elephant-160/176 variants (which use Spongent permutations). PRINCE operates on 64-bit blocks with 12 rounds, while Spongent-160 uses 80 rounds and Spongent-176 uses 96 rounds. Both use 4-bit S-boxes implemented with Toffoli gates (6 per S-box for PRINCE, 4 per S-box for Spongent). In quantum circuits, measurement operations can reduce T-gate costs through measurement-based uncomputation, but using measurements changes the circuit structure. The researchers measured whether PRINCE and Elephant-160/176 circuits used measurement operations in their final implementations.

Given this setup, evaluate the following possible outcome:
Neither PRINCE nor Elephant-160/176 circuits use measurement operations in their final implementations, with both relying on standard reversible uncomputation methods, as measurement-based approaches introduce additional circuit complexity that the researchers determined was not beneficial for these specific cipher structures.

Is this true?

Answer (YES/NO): YES